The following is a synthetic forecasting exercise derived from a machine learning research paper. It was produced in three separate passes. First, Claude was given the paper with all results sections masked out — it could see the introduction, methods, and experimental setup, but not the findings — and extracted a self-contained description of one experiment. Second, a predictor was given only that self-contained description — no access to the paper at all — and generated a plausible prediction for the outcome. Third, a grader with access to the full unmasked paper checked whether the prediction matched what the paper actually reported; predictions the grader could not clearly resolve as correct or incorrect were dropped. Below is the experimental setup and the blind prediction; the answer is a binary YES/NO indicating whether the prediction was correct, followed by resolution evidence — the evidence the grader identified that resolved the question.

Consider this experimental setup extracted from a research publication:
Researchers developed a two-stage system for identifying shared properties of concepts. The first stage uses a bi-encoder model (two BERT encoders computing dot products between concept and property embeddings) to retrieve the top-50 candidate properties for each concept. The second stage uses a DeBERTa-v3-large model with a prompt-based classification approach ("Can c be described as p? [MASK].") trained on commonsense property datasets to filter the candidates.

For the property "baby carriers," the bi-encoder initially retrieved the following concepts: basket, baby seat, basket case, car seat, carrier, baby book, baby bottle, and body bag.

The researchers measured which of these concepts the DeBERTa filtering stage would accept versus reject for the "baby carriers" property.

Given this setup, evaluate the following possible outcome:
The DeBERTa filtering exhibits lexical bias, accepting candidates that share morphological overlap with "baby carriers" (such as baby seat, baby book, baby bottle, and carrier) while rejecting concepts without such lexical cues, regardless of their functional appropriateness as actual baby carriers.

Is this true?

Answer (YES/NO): NO